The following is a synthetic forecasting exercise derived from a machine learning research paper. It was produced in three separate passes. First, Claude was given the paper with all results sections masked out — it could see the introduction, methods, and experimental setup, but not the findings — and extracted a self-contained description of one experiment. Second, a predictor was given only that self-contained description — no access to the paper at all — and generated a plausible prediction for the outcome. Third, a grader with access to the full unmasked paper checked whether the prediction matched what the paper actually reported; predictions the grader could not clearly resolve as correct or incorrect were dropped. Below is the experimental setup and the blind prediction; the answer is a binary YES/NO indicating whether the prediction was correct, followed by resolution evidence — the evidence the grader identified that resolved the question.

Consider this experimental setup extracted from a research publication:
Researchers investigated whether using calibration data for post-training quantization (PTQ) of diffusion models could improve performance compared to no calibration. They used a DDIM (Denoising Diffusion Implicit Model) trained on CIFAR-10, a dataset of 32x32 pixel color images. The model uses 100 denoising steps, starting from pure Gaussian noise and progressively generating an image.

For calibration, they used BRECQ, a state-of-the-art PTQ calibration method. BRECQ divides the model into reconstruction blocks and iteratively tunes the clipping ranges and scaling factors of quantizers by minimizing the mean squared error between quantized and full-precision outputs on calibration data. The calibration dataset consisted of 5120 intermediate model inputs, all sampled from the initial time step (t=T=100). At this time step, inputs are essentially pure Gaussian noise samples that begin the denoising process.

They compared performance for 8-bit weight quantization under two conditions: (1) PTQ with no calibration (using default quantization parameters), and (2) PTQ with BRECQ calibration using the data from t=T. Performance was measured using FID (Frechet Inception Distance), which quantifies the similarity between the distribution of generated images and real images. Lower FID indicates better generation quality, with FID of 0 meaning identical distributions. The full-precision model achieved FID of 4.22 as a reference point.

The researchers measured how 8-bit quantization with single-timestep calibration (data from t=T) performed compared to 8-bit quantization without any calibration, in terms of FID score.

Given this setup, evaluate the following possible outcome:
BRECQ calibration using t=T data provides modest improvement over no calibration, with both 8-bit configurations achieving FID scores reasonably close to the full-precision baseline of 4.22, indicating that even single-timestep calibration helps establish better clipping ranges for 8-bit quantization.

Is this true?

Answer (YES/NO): NO